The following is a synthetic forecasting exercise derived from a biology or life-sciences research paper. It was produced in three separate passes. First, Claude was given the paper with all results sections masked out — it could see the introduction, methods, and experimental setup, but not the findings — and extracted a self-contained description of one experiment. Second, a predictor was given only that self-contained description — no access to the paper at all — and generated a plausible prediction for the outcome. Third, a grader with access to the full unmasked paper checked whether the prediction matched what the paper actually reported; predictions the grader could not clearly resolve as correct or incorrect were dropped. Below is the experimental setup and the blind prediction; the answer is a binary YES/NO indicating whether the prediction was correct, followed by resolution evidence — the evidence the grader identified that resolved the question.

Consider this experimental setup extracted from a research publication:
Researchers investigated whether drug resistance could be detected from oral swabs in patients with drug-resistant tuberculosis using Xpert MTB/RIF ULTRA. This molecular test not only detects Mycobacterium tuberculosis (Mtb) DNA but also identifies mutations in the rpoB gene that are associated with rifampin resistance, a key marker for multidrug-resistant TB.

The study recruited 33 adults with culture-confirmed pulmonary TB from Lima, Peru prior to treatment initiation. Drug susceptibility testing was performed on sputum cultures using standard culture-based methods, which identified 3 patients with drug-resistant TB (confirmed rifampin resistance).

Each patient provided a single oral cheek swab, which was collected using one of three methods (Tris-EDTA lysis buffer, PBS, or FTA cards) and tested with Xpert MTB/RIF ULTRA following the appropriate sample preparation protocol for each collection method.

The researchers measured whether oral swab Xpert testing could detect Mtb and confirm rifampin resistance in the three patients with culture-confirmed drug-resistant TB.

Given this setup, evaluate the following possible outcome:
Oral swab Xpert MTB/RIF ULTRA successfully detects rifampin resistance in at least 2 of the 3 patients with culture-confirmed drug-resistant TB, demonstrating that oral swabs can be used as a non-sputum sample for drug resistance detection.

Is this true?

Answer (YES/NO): NO